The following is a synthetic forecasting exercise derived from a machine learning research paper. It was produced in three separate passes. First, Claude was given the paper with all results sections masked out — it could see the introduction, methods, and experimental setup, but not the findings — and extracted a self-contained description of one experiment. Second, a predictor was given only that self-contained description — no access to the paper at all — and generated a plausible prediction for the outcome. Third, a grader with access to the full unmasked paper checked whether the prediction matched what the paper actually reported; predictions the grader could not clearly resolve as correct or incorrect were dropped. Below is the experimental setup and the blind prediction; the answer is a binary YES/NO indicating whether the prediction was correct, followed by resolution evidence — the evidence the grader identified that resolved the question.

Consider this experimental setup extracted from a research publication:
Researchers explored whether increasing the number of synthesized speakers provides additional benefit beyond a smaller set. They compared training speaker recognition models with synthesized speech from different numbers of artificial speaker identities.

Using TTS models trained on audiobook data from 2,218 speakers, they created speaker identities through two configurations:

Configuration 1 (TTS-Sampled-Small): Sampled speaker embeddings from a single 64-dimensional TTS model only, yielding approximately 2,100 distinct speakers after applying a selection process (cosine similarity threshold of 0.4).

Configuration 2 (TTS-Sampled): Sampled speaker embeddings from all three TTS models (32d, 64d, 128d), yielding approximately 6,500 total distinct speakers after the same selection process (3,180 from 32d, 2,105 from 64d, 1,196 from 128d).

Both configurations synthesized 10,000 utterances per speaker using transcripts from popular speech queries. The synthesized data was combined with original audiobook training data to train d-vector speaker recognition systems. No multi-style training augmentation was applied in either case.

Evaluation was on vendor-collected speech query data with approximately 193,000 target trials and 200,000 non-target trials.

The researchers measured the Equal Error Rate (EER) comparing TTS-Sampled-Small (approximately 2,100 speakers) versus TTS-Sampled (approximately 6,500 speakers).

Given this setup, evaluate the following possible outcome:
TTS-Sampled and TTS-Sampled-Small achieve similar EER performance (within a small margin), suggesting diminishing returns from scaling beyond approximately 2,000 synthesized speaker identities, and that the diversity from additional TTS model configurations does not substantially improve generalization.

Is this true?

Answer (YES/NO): NO